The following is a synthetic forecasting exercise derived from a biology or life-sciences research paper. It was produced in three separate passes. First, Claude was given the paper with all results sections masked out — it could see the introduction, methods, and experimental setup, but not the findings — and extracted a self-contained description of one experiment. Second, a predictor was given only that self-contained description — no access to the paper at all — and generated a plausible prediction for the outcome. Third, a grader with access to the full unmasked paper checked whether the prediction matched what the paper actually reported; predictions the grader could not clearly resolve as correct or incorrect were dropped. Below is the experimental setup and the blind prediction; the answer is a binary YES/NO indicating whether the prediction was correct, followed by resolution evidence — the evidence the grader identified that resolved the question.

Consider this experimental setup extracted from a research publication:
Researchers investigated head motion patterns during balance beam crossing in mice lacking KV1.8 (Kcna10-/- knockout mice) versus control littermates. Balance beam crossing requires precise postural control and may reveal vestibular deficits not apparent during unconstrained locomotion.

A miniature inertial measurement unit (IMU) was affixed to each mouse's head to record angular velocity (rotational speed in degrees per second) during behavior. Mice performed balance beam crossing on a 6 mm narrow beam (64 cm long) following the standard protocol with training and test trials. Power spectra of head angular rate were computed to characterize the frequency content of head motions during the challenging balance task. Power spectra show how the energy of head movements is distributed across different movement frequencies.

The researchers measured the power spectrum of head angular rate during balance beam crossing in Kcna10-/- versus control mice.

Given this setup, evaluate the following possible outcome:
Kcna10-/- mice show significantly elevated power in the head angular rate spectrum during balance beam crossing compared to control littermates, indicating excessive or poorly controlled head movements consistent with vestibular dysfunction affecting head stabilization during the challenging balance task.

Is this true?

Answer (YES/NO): YES